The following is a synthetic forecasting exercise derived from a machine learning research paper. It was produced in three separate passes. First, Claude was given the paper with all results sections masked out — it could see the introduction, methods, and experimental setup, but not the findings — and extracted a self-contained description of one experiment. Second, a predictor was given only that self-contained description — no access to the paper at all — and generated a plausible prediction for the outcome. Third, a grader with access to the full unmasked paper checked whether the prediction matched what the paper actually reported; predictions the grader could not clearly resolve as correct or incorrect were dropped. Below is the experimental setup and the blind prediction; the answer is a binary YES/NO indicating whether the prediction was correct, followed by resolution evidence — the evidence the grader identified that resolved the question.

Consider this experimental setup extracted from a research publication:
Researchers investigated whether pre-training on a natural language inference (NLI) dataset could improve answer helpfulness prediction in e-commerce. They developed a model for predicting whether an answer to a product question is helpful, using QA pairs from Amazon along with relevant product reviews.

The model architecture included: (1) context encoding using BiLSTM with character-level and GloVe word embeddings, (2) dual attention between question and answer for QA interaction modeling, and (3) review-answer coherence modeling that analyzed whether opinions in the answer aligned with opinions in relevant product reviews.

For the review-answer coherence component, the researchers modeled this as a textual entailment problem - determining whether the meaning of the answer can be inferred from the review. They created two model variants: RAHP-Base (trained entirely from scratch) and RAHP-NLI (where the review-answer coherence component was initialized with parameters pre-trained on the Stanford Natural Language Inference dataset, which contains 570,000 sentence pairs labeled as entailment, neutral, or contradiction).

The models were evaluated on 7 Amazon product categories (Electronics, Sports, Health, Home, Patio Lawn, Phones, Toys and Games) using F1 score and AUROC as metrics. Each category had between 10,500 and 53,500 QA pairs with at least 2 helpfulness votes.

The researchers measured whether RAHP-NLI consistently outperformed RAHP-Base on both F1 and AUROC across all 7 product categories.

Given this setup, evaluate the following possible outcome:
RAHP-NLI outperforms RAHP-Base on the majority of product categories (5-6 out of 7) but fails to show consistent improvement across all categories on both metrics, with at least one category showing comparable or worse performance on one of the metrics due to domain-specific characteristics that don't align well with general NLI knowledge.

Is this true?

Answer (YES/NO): YES